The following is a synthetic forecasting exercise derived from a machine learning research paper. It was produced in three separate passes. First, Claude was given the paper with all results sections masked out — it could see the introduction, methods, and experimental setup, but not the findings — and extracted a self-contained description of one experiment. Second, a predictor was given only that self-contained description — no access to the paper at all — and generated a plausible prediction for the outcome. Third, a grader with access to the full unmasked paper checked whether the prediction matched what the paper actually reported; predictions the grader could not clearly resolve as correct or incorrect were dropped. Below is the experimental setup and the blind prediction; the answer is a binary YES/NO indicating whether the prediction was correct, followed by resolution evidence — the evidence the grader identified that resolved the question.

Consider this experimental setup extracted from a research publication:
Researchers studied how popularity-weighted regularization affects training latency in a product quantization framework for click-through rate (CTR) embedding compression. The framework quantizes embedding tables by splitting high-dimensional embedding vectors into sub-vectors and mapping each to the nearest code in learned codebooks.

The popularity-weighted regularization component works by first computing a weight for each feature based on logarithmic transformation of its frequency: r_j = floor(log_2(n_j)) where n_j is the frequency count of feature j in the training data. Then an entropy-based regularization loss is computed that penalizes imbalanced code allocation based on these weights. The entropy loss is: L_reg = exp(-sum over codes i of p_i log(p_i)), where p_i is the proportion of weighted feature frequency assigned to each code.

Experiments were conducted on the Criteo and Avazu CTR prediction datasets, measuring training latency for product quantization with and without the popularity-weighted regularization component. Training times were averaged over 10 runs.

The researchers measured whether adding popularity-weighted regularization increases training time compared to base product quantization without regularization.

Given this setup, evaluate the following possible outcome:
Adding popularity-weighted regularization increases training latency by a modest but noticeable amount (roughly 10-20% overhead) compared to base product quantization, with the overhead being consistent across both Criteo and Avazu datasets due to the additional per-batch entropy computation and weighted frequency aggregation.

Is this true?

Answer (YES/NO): NO